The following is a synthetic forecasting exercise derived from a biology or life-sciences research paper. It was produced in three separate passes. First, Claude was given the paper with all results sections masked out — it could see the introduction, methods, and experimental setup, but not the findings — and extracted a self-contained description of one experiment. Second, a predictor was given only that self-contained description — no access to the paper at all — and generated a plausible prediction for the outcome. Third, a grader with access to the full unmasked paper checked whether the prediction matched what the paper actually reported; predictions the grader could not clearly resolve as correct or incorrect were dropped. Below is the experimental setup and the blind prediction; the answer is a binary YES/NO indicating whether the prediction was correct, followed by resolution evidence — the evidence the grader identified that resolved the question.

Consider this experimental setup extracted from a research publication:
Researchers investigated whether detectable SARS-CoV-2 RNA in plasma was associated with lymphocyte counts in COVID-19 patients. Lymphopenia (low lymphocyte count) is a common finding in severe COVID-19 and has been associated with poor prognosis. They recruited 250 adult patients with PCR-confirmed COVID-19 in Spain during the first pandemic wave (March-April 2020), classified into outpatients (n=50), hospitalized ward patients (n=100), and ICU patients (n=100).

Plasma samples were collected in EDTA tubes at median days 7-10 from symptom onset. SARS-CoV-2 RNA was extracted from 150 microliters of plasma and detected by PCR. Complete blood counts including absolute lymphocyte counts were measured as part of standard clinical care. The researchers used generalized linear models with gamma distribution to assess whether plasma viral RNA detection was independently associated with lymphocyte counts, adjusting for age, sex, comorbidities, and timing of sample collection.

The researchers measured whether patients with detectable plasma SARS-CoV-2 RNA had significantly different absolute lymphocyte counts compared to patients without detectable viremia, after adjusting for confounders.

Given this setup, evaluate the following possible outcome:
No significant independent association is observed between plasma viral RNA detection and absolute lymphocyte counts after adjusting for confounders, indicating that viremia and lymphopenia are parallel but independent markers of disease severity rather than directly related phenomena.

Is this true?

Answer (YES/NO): NO